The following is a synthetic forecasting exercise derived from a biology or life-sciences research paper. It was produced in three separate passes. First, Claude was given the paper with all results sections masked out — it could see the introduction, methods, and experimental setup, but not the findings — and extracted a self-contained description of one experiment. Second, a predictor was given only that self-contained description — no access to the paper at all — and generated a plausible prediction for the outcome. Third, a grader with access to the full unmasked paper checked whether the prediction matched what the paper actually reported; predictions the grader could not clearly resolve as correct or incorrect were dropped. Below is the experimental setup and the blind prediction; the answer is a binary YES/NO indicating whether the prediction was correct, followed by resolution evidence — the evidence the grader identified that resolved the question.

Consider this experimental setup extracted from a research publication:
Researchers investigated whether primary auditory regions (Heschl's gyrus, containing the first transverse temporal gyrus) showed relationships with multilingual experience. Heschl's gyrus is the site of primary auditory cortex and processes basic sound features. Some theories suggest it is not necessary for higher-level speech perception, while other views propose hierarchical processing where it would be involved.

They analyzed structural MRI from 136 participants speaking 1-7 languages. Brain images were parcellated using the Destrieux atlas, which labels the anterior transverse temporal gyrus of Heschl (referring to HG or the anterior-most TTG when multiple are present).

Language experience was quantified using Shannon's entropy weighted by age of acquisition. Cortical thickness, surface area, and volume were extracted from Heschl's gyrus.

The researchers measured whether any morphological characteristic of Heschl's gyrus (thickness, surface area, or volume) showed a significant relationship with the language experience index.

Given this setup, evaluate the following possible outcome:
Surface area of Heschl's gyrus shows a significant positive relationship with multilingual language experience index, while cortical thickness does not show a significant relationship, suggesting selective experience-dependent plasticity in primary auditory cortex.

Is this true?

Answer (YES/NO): NO